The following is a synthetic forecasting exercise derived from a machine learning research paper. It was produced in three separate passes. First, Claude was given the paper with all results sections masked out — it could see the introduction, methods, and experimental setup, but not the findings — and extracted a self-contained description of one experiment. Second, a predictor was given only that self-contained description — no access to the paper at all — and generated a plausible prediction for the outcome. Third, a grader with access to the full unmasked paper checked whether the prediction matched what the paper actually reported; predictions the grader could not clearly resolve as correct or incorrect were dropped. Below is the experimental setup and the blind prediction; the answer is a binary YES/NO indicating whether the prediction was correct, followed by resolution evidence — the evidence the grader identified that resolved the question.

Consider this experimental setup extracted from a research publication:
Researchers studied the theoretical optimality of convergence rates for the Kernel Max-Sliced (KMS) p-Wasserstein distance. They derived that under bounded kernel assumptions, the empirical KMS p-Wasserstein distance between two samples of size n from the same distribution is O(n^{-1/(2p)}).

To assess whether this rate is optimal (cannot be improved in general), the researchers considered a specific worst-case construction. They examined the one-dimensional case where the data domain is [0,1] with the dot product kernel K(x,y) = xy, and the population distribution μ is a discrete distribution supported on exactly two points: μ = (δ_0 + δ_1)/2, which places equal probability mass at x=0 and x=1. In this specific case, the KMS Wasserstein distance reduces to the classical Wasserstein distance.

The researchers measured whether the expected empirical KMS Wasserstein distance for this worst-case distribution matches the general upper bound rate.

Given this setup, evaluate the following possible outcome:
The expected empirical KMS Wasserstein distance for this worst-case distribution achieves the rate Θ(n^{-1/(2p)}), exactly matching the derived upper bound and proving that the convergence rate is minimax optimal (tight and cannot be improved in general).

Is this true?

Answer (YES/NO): YES